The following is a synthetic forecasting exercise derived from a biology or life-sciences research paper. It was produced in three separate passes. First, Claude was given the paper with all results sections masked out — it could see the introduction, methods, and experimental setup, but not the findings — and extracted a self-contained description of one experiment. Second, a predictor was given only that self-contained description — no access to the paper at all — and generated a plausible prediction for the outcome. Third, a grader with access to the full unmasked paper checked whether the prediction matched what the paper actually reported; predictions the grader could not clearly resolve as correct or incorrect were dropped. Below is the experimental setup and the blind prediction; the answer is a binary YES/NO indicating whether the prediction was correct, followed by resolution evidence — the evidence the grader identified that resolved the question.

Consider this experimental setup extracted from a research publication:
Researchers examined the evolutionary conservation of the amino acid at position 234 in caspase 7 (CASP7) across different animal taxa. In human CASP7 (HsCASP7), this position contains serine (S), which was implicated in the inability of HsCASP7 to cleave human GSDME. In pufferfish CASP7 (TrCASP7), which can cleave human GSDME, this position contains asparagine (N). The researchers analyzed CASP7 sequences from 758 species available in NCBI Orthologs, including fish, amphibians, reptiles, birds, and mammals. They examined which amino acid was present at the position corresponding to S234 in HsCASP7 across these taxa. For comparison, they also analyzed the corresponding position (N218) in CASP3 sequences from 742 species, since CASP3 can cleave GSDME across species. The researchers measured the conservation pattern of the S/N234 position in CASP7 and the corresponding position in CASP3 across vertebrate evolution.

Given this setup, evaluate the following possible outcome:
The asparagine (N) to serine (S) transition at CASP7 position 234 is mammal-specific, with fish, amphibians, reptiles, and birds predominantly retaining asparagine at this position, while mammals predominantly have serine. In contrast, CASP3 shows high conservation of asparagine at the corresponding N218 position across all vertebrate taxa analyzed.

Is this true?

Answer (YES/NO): NO